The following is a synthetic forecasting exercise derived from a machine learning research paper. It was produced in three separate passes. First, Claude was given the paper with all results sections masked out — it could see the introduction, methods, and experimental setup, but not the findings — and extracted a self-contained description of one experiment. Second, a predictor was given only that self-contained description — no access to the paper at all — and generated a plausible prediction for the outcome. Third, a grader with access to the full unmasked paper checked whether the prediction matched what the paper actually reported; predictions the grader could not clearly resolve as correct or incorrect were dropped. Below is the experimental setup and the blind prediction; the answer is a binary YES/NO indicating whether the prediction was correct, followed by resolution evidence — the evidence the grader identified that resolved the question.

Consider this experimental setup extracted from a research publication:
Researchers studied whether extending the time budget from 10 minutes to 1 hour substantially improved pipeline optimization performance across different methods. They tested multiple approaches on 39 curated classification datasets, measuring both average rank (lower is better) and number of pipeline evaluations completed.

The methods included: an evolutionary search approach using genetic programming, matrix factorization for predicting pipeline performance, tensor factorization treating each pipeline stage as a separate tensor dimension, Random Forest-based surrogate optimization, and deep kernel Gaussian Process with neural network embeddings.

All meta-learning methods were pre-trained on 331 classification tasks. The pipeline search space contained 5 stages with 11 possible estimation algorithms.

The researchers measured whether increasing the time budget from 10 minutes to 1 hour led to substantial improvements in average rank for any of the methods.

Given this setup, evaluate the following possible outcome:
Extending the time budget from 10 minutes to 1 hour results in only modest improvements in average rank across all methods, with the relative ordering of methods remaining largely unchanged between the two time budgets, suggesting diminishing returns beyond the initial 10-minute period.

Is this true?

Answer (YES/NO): NO